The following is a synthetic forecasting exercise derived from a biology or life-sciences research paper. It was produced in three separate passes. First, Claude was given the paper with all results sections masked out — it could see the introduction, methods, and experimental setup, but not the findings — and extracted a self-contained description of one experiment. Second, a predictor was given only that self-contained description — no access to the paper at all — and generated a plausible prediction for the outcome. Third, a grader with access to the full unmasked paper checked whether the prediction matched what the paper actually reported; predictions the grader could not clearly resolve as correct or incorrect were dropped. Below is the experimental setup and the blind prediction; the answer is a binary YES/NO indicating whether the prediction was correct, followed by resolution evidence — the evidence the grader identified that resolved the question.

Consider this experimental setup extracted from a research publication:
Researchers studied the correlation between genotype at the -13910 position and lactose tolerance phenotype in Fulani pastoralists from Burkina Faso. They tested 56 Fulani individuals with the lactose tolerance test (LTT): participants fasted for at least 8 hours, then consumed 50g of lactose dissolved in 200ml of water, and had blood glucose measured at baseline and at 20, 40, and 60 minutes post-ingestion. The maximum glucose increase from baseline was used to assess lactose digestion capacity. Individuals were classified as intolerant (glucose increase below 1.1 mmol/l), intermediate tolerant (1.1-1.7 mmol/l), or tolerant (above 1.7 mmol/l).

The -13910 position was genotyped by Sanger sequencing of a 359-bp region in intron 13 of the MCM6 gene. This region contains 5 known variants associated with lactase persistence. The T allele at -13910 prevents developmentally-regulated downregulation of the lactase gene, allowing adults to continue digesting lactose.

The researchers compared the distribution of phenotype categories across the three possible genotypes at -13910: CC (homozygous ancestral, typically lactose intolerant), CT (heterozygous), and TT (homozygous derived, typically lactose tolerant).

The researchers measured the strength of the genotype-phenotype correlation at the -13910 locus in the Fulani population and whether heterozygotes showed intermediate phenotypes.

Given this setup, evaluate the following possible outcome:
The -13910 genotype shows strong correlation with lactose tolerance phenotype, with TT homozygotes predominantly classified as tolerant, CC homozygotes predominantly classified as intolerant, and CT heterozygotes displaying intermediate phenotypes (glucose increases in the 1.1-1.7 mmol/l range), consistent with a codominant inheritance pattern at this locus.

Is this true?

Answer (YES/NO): NO